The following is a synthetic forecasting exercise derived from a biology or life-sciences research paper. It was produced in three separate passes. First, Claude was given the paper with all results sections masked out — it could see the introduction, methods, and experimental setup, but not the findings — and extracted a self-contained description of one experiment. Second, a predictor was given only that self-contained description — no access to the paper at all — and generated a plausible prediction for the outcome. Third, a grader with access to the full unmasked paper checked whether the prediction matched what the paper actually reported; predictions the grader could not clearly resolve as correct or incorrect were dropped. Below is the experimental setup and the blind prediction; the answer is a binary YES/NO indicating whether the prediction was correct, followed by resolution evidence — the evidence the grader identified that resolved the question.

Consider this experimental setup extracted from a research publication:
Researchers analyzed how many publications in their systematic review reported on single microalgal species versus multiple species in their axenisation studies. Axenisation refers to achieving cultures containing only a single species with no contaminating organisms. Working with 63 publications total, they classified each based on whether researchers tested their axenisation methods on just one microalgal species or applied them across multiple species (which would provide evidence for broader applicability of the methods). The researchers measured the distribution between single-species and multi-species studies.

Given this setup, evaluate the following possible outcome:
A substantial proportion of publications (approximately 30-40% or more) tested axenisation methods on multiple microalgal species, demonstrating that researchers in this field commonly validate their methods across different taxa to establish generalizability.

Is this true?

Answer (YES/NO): YES